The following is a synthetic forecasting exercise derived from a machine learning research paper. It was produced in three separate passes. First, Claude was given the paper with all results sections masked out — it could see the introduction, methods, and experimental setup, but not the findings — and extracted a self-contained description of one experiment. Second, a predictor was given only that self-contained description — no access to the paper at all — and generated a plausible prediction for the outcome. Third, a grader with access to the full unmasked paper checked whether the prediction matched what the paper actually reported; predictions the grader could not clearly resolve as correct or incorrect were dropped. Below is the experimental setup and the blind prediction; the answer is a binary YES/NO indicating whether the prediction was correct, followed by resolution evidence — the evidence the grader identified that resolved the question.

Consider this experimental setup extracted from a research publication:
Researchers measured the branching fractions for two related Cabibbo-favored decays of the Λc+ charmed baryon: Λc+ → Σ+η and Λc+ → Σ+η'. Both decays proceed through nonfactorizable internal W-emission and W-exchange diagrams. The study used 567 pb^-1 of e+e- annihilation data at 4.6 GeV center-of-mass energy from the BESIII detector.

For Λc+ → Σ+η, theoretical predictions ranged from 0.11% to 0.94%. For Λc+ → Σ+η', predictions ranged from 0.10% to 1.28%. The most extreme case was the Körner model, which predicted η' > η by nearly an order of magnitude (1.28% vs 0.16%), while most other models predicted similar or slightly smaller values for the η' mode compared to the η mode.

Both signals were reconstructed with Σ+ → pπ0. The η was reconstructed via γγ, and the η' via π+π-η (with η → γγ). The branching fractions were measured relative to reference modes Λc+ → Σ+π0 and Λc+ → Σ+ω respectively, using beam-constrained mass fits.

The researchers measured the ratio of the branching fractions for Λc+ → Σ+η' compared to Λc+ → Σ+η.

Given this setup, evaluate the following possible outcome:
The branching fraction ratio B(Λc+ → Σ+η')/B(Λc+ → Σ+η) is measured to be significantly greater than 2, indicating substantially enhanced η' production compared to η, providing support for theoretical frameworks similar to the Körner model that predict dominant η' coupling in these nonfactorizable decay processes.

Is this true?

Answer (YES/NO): YES